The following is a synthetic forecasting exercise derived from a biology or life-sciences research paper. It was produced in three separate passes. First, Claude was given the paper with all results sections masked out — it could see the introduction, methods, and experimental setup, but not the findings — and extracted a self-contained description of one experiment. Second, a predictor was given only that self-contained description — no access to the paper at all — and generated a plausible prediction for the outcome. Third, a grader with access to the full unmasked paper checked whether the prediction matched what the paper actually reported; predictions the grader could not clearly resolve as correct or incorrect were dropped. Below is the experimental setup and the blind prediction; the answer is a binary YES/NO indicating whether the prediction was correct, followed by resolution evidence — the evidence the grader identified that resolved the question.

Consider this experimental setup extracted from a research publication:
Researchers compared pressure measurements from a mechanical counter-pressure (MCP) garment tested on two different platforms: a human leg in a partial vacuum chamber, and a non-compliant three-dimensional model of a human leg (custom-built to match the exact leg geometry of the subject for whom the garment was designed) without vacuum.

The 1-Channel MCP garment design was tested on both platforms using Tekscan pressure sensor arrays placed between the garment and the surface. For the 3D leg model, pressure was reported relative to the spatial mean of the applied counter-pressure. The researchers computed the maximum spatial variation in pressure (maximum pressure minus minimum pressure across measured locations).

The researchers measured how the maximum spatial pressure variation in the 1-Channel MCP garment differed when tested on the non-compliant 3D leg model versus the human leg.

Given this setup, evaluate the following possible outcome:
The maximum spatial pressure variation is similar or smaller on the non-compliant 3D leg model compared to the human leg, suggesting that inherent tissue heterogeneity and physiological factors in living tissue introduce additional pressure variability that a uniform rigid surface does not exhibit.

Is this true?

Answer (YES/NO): NO